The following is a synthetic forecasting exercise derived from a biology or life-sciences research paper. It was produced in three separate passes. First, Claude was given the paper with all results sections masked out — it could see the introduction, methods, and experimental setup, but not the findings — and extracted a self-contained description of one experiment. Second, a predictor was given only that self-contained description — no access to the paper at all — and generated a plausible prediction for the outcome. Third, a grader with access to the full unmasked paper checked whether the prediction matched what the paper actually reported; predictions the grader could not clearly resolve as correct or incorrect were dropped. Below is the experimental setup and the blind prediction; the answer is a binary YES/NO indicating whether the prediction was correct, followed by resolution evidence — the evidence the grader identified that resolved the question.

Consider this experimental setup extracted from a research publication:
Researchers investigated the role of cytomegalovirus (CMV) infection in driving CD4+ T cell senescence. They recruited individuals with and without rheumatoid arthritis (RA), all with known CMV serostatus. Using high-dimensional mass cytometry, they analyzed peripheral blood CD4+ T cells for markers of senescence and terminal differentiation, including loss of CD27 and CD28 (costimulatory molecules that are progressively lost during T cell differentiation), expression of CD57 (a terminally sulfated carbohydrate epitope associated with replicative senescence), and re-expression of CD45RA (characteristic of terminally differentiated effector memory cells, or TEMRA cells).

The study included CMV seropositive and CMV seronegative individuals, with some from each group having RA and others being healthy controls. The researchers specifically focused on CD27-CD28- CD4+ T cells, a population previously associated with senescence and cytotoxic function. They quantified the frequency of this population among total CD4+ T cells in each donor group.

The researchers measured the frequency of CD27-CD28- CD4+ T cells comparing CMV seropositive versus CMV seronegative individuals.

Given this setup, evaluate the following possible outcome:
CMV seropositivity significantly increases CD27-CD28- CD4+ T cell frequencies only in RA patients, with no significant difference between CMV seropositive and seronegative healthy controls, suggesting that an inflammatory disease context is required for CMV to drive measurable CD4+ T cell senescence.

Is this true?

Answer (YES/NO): NO